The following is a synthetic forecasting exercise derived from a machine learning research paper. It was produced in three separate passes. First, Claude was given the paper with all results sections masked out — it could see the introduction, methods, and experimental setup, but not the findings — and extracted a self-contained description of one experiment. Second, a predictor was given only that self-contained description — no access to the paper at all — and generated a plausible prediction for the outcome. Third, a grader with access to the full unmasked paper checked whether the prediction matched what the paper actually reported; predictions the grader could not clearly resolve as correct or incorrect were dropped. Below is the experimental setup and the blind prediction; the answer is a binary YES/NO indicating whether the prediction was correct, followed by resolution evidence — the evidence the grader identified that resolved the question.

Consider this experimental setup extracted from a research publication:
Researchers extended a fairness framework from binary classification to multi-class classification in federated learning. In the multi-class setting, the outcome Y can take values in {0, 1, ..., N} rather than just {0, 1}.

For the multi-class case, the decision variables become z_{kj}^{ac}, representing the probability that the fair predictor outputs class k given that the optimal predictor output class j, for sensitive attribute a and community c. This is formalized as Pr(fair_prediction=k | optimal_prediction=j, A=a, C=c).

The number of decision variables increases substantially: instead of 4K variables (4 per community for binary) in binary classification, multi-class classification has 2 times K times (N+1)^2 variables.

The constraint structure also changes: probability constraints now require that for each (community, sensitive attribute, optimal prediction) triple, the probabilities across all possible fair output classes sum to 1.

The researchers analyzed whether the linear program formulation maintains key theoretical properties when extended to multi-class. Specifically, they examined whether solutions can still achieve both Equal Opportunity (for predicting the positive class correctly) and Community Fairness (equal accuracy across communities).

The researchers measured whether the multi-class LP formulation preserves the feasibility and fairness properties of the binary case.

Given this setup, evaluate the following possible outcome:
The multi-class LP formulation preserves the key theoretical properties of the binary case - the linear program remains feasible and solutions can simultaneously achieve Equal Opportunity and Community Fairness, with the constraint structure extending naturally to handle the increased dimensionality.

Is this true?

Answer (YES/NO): YES